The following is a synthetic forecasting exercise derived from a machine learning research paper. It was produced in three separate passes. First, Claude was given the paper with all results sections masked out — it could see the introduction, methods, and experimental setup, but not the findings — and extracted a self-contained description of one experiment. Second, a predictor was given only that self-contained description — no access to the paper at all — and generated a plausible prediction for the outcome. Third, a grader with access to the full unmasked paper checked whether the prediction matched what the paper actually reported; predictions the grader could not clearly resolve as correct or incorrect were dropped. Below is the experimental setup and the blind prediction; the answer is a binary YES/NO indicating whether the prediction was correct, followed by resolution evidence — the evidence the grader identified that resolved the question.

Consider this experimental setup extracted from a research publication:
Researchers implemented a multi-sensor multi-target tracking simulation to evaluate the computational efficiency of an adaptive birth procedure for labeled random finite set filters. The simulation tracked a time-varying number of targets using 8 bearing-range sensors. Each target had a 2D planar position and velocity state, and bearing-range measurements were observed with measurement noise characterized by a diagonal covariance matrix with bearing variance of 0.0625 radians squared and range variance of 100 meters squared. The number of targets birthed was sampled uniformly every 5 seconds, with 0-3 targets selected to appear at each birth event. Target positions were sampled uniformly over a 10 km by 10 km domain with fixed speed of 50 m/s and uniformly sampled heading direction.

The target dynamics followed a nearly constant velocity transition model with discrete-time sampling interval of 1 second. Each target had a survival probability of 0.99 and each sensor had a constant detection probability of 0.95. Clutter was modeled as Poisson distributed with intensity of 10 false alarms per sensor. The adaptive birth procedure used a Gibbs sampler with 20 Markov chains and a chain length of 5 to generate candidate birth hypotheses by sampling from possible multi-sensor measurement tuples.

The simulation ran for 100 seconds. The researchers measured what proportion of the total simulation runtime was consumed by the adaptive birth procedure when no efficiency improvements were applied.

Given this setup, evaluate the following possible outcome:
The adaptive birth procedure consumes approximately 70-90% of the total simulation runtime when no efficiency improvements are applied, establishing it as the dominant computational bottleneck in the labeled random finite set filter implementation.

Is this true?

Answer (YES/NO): NO